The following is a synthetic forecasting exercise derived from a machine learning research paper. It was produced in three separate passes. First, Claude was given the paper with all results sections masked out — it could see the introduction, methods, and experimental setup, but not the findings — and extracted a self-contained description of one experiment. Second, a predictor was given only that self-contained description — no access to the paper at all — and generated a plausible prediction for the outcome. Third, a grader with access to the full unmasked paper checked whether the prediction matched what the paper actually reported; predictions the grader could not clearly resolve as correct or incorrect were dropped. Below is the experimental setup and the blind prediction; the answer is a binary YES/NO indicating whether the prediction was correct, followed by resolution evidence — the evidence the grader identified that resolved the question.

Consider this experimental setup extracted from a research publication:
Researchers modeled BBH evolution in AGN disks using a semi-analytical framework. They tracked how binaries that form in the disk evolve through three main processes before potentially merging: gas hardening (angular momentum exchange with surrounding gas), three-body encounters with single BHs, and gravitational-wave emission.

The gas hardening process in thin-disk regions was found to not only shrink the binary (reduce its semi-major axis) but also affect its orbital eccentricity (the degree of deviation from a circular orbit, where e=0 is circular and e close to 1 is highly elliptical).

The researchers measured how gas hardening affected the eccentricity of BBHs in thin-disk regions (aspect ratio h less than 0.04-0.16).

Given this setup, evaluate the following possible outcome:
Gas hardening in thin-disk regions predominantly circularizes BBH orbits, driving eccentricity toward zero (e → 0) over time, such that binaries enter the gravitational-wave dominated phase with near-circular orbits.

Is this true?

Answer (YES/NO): NO